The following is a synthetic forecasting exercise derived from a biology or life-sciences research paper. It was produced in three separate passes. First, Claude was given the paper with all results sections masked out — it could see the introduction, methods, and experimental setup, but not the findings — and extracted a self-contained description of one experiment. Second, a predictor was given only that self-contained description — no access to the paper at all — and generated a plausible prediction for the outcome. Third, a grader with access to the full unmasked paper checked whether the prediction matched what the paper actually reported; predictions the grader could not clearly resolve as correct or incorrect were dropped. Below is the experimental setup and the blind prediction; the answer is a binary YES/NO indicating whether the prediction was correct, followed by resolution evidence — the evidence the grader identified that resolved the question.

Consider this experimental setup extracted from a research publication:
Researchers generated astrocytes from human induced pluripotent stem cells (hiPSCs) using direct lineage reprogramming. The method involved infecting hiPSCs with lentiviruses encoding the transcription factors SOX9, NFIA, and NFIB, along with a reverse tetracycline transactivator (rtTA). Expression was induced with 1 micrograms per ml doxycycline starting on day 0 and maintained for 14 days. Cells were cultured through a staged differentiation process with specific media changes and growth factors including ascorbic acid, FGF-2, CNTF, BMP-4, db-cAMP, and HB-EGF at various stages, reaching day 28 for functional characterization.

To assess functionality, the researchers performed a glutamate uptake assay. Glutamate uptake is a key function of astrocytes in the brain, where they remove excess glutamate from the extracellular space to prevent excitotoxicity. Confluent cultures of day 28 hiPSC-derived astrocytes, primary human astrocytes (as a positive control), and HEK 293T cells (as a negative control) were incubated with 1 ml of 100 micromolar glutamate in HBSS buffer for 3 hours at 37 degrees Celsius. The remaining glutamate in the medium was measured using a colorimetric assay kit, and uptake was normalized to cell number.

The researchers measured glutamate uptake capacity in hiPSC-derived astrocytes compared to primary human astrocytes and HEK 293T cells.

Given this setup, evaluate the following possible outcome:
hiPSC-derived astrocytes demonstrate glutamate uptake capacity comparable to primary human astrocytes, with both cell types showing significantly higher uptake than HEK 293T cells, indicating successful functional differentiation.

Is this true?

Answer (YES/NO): NO